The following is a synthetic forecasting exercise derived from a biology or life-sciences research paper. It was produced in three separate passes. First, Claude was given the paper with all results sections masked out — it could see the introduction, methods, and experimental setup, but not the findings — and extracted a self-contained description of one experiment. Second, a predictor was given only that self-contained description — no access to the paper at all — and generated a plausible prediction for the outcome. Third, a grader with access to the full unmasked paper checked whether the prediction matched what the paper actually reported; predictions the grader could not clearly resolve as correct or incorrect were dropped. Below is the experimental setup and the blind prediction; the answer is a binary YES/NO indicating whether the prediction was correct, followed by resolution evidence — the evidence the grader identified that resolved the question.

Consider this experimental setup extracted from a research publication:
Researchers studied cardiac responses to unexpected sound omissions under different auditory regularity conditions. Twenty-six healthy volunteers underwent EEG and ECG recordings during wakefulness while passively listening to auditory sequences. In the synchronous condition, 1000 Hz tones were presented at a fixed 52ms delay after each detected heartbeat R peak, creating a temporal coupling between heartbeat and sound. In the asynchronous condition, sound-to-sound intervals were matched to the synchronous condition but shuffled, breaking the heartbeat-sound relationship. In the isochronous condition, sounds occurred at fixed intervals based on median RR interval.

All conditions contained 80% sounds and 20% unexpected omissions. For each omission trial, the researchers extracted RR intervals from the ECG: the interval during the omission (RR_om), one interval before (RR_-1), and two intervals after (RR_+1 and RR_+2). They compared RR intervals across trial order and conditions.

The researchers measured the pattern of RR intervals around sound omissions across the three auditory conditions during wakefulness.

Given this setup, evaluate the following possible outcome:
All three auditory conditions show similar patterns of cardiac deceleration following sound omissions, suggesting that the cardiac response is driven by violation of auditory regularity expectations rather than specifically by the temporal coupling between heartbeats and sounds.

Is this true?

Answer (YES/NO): NO